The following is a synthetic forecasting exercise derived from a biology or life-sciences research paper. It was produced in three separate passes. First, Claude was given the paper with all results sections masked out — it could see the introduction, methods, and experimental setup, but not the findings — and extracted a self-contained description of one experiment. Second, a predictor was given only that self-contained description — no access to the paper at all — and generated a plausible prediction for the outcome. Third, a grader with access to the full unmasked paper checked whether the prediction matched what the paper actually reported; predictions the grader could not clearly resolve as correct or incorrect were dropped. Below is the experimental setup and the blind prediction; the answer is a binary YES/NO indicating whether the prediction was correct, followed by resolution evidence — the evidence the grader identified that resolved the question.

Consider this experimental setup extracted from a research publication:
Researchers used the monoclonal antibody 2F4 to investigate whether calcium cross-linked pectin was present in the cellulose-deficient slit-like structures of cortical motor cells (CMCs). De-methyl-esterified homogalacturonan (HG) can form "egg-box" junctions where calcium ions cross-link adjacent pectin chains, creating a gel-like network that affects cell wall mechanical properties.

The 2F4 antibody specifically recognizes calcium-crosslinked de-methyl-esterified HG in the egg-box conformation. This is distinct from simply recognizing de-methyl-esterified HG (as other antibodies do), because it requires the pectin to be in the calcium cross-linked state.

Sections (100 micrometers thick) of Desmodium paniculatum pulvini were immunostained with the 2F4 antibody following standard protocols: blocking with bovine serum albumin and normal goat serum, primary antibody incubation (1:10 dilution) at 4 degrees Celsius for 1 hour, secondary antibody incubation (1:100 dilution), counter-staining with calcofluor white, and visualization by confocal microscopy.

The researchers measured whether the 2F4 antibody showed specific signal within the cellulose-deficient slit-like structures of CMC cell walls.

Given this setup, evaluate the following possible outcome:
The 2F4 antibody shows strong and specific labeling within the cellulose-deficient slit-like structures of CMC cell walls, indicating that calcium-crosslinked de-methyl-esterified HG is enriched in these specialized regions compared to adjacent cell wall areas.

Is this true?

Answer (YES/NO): NO